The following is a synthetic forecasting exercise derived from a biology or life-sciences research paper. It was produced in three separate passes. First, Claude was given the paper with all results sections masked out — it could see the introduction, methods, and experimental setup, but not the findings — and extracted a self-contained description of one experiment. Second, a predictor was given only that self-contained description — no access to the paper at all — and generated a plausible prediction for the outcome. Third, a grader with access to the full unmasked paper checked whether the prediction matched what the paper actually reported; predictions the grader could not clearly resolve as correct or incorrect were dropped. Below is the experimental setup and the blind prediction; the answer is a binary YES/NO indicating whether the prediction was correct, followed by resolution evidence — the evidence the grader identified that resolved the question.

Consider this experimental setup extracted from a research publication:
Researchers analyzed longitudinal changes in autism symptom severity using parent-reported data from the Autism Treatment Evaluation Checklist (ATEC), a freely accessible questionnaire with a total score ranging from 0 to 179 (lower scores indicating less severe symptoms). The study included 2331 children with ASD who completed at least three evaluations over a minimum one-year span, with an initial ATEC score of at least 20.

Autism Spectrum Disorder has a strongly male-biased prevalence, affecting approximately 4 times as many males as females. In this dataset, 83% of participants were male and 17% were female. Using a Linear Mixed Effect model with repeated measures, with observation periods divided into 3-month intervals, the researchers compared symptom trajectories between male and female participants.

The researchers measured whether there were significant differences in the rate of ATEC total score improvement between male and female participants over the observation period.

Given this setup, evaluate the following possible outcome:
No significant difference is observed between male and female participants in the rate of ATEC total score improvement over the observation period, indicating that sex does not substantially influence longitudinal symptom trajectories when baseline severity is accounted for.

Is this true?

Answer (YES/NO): YES